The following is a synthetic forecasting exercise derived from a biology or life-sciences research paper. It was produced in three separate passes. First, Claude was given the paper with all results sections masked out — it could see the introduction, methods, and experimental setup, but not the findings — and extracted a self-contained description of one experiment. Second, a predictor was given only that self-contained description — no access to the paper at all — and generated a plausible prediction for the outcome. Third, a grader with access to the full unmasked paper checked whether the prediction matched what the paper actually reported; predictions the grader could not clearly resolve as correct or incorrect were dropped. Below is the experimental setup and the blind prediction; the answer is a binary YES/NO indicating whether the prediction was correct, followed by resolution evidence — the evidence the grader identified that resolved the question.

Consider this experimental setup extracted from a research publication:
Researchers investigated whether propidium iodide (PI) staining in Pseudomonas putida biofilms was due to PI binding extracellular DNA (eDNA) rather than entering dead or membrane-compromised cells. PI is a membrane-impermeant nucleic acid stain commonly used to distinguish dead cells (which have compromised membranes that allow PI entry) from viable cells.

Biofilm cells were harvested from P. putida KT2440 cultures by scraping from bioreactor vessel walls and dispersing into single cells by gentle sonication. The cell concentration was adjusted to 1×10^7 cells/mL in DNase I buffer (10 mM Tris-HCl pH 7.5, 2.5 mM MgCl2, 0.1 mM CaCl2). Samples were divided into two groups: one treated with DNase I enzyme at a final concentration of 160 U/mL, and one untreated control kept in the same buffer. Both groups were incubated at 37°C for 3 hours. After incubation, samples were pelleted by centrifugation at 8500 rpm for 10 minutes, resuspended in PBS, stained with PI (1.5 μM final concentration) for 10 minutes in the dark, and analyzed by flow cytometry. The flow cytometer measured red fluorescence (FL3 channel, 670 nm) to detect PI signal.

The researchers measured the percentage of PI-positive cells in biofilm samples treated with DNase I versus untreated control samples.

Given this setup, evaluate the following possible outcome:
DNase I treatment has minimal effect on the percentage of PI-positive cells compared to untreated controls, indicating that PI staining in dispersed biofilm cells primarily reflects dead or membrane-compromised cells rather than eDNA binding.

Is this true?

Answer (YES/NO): NO